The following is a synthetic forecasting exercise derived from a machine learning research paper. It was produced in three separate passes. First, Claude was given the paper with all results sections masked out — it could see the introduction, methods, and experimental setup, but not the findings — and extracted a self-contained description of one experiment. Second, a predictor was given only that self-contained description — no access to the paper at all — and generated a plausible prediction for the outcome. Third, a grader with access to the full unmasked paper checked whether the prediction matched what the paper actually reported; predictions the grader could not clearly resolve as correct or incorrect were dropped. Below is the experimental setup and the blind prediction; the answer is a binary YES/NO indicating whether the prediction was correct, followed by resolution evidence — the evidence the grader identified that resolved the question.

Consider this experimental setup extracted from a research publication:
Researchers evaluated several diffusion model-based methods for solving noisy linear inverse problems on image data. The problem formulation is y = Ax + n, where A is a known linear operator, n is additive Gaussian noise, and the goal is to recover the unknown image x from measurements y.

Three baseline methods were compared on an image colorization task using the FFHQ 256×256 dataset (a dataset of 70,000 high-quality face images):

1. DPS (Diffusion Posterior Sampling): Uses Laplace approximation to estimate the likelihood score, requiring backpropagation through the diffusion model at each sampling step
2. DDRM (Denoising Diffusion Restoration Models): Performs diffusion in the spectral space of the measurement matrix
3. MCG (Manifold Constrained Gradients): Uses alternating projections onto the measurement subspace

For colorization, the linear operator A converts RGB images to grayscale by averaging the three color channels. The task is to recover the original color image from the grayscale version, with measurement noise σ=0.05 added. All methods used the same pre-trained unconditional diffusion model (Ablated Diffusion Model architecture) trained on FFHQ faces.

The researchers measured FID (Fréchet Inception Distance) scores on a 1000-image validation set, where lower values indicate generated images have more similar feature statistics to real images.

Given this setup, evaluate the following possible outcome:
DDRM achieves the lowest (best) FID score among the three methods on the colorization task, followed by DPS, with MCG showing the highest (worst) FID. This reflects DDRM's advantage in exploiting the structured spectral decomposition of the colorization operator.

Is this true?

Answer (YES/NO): NO